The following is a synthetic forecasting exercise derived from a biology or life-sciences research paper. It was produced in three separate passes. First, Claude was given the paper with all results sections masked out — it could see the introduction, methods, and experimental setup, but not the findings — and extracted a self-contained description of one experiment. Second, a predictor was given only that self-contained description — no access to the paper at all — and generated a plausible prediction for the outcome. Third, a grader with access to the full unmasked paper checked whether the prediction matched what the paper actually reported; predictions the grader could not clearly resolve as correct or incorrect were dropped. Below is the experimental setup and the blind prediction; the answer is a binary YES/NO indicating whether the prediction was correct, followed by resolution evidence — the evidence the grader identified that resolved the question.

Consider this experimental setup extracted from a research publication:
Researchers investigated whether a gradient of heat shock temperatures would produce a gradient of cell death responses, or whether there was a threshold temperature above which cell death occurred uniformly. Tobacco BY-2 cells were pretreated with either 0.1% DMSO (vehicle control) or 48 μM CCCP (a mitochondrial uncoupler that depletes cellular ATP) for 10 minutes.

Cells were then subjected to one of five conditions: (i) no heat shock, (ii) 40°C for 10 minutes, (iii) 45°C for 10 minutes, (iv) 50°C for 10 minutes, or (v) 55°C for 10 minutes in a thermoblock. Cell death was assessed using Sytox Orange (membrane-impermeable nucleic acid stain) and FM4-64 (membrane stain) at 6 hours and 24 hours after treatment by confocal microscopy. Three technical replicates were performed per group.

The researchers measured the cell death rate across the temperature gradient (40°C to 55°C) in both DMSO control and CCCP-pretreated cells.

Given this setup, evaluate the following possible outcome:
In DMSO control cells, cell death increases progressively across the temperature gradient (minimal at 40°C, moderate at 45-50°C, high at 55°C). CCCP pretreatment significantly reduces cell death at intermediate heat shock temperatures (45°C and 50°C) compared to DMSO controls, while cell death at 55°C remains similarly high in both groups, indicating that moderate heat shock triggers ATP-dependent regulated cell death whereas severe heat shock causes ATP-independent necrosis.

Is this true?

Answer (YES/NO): NO